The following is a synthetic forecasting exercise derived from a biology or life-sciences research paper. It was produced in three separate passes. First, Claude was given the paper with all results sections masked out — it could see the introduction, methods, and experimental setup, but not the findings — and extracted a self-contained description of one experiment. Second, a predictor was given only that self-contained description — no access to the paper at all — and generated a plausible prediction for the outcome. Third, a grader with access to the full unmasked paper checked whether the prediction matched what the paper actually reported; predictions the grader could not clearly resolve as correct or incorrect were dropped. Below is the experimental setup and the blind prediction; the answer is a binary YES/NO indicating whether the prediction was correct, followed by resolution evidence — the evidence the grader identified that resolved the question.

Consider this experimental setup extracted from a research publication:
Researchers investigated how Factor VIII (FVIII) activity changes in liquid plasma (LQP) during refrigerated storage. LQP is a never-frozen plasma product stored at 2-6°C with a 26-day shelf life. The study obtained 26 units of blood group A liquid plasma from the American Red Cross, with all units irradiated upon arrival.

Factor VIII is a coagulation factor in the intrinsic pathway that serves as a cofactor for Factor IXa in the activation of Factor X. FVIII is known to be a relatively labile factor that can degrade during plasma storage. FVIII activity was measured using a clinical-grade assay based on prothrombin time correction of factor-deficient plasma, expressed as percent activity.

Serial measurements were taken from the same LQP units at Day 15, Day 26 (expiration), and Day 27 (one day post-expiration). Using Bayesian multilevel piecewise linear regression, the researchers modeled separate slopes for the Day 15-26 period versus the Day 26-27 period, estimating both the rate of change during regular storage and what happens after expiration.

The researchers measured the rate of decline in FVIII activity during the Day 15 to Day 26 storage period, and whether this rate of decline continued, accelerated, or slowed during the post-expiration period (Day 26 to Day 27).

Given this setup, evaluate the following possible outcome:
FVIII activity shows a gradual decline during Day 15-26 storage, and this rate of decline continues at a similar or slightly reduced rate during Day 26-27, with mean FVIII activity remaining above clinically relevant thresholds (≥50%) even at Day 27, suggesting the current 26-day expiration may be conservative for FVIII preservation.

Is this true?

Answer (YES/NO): NO